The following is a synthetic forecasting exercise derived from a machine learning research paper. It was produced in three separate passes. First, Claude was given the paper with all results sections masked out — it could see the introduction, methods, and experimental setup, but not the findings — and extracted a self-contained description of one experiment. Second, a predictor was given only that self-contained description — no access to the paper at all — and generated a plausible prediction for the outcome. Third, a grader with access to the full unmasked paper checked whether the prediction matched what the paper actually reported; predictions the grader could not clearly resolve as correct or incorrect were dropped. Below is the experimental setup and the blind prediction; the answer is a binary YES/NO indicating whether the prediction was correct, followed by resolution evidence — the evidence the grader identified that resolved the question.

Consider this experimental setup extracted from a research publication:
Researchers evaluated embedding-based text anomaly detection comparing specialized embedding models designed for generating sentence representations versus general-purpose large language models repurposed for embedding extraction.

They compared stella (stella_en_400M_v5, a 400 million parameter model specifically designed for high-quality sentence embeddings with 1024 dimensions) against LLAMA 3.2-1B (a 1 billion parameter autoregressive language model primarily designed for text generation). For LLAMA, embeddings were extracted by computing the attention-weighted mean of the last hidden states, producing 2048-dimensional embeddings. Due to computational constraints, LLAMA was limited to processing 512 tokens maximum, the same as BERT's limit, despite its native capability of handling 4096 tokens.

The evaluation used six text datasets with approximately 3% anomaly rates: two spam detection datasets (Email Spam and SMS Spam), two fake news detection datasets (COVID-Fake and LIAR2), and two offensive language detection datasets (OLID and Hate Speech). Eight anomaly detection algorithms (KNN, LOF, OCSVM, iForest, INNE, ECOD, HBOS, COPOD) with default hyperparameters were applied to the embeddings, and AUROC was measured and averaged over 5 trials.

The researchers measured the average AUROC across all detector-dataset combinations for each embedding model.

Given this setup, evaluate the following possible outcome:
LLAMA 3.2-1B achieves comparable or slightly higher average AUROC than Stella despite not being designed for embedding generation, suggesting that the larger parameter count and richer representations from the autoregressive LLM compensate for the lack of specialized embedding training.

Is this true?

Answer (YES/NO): YES